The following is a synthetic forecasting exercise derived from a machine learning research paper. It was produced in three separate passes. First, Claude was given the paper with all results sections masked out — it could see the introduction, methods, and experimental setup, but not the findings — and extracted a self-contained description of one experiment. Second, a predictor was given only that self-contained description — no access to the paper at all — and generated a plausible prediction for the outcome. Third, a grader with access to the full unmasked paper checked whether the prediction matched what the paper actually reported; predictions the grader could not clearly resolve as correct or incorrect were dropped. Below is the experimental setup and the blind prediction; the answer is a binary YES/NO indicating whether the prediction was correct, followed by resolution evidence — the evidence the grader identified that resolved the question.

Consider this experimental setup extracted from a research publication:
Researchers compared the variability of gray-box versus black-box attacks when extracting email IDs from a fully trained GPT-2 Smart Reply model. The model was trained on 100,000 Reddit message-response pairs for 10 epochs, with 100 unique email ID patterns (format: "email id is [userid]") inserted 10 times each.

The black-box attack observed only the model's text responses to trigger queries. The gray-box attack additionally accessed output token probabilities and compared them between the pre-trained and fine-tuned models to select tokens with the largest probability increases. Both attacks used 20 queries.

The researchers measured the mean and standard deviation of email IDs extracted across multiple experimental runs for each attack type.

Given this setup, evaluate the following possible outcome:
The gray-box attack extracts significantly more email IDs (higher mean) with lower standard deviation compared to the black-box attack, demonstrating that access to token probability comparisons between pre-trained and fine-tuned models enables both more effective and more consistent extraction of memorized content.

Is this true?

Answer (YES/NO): YES